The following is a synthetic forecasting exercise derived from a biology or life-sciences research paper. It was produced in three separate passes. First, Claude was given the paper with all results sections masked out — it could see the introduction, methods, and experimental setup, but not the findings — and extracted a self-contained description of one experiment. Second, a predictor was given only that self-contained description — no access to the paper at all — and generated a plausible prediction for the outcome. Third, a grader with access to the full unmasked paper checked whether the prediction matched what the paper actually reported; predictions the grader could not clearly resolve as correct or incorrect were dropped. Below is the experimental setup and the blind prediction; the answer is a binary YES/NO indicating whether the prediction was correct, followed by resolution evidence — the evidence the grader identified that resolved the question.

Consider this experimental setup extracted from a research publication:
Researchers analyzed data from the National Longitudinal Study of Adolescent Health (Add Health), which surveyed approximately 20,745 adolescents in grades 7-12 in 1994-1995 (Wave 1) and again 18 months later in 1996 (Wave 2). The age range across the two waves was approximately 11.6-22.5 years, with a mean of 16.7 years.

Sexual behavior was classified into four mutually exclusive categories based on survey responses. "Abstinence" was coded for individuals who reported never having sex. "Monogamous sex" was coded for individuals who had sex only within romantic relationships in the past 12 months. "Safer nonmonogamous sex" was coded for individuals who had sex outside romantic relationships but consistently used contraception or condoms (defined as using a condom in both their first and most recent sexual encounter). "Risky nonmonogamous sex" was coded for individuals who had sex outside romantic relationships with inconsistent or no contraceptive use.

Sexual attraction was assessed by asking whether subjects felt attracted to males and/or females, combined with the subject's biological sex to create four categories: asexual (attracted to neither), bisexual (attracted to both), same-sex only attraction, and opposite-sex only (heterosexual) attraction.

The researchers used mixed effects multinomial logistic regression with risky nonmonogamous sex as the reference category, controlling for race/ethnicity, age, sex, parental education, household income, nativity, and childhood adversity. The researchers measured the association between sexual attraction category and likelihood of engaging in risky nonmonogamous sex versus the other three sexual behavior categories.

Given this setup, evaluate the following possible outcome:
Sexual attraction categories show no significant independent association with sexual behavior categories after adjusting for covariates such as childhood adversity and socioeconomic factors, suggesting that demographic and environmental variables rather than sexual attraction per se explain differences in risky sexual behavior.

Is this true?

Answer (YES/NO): NO